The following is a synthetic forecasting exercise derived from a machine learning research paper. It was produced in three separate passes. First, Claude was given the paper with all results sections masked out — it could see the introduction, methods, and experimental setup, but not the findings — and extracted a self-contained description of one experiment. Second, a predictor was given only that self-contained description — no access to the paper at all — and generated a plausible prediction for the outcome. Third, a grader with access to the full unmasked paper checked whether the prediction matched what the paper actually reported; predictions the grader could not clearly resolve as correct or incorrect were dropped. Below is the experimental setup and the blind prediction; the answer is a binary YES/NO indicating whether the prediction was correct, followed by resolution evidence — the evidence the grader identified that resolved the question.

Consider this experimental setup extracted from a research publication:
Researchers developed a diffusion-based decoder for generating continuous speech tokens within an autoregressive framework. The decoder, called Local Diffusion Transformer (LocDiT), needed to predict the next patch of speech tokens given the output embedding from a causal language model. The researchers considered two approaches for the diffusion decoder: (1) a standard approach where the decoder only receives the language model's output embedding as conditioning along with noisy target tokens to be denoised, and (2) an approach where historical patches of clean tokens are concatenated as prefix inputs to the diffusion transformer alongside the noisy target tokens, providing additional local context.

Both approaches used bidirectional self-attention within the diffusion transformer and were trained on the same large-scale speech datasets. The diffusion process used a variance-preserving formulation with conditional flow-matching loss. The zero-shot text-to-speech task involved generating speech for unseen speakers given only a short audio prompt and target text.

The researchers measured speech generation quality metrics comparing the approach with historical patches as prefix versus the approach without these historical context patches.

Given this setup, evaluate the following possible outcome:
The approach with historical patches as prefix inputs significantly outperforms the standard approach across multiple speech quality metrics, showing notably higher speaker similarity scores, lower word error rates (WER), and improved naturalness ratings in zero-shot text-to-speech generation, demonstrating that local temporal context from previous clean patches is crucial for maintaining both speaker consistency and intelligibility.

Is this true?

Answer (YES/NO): NO